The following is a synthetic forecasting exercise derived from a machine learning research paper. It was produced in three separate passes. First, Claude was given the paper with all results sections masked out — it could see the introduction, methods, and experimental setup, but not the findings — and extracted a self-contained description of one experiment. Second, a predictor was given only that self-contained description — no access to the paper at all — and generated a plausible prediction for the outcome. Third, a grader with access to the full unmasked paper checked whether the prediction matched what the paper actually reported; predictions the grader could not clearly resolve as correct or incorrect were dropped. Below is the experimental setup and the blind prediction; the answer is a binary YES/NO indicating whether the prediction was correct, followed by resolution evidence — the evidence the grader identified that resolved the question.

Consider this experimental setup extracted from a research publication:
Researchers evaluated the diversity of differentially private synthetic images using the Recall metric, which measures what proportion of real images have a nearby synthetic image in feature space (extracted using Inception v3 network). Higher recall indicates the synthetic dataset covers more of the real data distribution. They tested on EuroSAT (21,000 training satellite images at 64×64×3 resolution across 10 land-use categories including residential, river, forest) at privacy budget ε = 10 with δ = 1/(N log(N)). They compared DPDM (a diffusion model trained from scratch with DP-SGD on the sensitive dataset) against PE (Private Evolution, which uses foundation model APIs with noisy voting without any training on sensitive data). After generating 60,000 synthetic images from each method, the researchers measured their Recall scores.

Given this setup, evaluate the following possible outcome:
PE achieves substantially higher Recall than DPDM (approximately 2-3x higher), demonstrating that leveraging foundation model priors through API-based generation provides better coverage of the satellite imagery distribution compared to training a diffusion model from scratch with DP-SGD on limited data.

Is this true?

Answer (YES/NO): NO